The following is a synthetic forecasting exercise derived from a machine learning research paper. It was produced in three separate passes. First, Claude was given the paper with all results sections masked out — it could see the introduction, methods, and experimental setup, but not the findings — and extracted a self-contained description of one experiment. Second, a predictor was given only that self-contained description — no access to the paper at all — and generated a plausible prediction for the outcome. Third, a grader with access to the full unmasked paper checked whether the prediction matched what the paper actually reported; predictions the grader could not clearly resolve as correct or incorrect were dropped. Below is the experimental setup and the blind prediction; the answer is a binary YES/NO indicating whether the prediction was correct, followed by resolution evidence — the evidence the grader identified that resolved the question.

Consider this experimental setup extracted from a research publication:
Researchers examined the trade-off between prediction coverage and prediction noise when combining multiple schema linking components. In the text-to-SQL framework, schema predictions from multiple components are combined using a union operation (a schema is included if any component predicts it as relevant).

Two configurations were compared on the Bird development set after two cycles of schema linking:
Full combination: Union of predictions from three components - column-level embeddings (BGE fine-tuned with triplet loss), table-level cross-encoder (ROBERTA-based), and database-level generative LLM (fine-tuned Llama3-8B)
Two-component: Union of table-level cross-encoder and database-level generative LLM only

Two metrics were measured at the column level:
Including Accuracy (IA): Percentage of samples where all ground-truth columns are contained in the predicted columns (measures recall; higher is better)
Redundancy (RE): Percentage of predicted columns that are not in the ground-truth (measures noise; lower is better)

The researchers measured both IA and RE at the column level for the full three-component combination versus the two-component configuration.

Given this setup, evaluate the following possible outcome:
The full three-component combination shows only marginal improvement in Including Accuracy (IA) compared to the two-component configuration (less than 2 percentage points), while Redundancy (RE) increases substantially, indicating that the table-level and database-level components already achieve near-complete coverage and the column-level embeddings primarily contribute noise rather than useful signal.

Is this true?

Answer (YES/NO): NO